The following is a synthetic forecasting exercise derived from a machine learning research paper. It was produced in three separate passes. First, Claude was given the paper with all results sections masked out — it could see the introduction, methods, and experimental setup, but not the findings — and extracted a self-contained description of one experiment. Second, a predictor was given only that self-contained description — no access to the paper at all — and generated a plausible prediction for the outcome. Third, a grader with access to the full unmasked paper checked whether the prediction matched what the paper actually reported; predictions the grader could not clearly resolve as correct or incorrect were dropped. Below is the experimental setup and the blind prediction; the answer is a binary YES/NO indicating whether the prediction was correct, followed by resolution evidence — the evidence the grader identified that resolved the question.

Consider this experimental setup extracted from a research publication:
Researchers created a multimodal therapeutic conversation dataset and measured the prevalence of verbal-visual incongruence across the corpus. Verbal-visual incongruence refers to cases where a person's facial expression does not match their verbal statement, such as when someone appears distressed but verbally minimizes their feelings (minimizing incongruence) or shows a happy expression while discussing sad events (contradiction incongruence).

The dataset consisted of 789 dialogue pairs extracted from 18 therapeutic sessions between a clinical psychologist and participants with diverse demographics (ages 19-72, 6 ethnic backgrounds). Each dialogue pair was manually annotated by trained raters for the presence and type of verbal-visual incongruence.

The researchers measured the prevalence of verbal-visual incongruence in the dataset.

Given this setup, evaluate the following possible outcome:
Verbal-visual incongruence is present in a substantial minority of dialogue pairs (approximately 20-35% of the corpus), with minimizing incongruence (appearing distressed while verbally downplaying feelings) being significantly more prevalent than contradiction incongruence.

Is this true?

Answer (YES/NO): NO